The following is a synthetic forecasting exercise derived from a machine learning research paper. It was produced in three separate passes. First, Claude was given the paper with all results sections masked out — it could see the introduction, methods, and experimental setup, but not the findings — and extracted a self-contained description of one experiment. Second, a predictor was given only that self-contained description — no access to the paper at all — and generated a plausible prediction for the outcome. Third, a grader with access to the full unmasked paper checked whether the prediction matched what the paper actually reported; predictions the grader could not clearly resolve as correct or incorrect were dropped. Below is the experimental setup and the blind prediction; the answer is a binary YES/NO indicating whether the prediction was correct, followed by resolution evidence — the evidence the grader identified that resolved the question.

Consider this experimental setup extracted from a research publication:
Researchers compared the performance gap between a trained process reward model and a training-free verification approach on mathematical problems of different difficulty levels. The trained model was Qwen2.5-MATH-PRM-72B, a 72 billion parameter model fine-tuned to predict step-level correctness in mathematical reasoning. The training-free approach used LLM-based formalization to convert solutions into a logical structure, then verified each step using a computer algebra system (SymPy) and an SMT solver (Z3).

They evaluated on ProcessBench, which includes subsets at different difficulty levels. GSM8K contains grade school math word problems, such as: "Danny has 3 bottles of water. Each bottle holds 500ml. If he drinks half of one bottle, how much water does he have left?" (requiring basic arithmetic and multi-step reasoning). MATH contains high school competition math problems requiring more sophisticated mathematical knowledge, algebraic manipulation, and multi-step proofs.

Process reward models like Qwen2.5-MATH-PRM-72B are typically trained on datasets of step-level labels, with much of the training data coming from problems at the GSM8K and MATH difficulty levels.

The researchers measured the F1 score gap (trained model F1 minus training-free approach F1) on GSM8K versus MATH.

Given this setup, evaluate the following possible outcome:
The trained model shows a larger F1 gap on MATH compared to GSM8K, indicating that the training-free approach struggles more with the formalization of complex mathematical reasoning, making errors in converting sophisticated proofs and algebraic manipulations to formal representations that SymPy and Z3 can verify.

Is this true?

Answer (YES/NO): NO